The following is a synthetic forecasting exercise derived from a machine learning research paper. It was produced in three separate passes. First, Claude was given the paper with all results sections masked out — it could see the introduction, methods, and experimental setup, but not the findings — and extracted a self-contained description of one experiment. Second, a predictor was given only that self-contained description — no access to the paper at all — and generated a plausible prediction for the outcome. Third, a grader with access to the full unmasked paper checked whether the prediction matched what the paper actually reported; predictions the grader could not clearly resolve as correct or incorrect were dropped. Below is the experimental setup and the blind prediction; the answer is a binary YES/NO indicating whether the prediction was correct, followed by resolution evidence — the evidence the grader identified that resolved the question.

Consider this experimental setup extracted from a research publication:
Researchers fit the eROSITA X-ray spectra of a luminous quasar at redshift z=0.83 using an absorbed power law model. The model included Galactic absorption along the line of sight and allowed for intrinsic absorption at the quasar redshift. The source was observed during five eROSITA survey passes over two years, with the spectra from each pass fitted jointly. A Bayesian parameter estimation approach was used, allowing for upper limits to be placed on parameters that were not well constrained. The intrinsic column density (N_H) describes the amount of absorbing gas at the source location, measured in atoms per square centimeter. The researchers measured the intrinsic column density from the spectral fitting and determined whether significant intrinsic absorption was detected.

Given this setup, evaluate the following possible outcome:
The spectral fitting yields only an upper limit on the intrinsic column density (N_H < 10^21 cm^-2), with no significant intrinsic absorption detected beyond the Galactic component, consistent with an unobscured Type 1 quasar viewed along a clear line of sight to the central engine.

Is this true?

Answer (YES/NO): NO